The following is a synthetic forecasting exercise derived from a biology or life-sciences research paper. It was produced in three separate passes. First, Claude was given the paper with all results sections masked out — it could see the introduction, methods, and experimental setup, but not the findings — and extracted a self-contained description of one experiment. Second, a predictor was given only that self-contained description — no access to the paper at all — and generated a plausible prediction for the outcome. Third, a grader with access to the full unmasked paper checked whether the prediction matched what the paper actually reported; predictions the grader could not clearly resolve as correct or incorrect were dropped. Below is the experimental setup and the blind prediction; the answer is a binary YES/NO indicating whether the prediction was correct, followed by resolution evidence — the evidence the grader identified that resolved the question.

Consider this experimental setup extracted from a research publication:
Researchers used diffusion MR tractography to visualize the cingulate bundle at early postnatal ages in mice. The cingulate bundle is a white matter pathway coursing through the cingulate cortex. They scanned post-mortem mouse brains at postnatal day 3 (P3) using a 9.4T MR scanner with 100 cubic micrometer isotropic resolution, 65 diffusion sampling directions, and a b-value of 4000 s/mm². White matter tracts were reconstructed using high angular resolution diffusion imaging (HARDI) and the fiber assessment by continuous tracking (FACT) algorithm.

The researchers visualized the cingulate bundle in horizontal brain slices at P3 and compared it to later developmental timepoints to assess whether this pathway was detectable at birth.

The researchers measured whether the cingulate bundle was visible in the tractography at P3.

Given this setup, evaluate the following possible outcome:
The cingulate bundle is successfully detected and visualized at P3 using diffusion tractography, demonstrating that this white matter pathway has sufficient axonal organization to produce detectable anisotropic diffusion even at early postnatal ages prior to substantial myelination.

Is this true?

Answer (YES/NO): YES